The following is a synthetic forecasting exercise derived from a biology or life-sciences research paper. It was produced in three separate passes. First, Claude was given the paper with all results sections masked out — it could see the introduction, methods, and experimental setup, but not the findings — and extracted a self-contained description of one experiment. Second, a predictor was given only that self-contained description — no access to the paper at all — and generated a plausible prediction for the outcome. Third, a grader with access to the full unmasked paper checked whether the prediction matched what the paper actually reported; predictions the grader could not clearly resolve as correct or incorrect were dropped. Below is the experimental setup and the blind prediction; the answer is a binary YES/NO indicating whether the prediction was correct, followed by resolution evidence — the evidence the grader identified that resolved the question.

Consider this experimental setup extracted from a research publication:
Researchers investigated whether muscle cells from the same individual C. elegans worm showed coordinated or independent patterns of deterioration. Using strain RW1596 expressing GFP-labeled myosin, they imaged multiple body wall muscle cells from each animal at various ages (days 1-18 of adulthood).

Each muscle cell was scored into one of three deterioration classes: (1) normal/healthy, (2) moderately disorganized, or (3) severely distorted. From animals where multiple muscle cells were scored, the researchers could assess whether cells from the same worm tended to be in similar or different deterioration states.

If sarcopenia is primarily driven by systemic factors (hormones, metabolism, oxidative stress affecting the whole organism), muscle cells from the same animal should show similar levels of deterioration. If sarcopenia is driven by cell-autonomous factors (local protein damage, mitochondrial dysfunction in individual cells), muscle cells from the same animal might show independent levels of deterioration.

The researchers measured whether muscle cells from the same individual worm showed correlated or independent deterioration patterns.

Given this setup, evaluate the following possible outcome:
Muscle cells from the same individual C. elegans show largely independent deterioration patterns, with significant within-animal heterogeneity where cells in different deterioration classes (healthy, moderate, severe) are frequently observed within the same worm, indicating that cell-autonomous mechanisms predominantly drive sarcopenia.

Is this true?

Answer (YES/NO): YES